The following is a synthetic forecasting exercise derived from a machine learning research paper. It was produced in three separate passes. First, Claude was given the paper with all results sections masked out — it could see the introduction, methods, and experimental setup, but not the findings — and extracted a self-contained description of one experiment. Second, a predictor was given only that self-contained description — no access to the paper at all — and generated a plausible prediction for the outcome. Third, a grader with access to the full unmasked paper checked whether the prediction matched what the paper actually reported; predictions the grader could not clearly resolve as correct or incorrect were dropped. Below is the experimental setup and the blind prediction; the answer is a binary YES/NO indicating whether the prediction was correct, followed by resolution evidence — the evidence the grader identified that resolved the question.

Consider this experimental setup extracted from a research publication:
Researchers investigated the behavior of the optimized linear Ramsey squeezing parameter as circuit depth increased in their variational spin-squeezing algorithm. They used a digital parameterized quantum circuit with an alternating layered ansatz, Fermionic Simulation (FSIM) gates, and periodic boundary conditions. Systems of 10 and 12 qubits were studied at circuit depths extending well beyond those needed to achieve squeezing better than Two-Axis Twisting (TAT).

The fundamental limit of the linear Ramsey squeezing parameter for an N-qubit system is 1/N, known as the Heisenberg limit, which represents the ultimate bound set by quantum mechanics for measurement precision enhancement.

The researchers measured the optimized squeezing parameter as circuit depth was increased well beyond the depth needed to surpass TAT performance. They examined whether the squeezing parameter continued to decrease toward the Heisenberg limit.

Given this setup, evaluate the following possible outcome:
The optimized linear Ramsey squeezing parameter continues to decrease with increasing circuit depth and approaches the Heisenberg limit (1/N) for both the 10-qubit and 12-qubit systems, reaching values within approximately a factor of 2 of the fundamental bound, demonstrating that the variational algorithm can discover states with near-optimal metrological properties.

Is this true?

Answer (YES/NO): NO